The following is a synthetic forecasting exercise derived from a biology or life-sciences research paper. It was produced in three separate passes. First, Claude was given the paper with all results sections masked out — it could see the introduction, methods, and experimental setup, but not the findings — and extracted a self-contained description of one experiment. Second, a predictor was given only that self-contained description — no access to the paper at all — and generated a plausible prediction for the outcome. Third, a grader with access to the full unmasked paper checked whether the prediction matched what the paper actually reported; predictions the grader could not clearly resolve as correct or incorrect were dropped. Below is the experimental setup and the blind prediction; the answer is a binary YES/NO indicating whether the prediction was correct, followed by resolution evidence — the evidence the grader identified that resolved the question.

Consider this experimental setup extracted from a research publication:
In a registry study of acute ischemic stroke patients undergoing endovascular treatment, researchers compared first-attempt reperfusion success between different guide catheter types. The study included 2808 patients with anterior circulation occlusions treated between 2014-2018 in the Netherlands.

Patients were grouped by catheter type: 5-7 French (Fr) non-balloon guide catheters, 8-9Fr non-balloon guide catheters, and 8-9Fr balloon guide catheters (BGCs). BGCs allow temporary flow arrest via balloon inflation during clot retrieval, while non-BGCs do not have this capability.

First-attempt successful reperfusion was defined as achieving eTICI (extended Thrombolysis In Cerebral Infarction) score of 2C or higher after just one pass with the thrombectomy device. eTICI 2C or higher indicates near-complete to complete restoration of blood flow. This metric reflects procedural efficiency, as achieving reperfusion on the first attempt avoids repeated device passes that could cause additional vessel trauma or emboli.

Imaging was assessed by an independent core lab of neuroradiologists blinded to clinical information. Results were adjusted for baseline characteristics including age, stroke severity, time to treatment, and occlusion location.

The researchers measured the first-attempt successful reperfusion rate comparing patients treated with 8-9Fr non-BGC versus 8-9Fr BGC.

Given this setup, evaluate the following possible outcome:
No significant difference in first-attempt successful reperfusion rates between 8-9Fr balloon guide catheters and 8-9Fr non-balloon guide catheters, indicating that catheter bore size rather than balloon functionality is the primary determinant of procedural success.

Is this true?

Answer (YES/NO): NO